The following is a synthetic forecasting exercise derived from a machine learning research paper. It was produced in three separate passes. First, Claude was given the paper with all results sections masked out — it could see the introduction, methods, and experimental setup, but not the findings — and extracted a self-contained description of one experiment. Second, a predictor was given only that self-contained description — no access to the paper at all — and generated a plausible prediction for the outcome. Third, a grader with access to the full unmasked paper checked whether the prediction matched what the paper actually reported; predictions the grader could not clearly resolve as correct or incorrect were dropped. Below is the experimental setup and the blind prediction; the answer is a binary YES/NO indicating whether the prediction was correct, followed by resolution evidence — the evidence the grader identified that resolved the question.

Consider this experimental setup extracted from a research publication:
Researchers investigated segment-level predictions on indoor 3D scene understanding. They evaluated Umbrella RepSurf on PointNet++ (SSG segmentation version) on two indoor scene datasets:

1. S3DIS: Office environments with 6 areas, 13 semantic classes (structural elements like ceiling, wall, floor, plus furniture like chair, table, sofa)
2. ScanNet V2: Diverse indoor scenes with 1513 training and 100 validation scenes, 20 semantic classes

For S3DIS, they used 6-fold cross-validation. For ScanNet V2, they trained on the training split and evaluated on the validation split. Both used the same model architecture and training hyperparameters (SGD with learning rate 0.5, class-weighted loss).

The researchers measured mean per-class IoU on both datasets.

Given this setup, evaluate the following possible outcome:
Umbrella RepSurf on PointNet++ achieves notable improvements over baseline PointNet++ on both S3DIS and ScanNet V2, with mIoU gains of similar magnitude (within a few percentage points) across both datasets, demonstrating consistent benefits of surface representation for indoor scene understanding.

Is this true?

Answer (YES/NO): NO